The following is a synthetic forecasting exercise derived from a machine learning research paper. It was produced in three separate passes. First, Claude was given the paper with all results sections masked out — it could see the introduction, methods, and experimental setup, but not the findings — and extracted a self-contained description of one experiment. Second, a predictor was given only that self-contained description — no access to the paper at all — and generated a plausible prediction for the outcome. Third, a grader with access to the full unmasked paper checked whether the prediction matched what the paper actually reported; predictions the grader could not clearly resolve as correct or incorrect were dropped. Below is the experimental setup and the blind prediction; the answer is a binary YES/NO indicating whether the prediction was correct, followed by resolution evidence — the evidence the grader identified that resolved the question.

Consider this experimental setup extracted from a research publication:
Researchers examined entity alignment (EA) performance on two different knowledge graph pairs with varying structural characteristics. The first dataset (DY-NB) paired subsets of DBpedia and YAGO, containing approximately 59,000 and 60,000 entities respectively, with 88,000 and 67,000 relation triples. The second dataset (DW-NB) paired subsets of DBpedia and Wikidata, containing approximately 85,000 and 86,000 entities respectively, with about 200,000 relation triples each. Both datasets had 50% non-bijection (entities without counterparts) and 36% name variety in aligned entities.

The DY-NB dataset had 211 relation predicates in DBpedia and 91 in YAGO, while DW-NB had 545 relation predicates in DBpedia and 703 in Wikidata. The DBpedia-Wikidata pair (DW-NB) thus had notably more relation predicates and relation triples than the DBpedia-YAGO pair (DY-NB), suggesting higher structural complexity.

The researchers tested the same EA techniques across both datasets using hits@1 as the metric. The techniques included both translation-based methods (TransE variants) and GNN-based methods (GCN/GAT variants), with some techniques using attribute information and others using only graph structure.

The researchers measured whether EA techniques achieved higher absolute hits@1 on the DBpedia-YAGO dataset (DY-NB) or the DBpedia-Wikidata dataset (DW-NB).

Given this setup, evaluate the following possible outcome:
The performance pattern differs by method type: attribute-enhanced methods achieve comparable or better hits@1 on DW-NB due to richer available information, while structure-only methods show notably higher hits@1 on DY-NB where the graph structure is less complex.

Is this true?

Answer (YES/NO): NO